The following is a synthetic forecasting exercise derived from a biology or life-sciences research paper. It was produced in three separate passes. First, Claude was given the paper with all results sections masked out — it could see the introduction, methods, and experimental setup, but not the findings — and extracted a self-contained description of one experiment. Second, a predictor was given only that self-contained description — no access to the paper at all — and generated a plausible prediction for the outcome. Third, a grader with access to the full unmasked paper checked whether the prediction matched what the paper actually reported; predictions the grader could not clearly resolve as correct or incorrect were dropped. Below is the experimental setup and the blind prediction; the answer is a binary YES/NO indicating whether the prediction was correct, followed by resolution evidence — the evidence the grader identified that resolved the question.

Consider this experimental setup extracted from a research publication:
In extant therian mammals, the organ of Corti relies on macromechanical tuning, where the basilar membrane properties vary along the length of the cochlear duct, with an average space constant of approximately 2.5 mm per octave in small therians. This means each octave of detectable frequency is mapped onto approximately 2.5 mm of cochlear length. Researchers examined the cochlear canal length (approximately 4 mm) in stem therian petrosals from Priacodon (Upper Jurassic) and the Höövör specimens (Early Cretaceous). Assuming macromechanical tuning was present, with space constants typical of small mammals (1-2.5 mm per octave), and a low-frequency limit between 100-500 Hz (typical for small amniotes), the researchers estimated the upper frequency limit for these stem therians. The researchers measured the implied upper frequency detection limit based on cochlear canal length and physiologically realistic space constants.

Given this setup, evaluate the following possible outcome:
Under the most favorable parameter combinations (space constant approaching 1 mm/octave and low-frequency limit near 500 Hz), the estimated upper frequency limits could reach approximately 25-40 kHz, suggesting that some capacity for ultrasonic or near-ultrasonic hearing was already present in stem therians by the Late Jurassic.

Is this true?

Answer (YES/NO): NO